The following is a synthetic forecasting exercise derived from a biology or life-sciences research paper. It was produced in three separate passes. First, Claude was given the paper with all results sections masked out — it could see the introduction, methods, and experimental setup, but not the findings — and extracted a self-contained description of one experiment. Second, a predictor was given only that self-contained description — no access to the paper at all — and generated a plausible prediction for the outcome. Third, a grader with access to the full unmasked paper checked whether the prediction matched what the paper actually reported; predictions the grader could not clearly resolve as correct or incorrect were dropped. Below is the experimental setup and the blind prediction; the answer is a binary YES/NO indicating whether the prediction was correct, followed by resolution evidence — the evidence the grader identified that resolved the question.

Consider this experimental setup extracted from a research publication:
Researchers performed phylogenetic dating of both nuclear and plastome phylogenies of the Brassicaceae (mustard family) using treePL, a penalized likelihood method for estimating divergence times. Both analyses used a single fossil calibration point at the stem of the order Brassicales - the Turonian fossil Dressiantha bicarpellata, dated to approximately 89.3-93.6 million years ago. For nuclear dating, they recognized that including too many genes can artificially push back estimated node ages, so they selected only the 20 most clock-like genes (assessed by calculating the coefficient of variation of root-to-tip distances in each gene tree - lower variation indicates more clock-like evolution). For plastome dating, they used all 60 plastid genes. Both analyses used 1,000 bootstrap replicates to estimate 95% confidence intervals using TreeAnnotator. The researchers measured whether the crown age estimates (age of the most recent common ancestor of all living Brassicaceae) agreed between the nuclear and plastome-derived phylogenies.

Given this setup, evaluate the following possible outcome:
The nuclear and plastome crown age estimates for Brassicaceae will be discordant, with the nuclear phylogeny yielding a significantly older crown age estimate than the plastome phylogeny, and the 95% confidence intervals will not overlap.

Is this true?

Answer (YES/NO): NO